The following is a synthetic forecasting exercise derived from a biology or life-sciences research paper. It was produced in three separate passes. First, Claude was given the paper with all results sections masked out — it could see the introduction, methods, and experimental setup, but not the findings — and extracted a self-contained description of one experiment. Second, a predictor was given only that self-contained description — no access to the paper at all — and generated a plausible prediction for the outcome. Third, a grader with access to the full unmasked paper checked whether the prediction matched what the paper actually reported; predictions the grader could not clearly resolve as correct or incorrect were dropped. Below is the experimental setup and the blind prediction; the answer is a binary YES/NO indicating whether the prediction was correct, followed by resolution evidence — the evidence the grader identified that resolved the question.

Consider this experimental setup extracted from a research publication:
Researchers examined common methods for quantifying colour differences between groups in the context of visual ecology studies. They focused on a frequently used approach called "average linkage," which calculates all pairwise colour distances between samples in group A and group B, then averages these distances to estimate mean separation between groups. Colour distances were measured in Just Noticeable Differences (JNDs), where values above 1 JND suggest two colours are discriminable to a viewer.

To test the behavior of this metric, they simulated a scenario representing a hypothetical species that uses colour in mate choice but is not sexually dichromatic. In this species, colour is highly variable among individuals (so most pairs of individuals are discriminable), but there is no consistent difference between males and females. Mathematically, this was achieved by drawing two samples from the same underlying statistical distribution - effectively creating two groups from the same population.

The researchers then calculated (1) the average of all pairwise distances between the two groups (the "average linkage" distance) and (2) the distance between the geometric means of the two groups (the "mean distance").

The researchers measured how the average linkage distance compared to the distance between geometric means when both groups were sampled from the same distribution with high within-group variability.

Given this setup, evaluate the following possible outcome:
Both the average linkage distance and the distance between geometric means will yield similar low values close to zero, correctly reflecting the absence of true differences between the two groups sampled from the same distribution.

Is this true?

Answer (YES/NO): NO